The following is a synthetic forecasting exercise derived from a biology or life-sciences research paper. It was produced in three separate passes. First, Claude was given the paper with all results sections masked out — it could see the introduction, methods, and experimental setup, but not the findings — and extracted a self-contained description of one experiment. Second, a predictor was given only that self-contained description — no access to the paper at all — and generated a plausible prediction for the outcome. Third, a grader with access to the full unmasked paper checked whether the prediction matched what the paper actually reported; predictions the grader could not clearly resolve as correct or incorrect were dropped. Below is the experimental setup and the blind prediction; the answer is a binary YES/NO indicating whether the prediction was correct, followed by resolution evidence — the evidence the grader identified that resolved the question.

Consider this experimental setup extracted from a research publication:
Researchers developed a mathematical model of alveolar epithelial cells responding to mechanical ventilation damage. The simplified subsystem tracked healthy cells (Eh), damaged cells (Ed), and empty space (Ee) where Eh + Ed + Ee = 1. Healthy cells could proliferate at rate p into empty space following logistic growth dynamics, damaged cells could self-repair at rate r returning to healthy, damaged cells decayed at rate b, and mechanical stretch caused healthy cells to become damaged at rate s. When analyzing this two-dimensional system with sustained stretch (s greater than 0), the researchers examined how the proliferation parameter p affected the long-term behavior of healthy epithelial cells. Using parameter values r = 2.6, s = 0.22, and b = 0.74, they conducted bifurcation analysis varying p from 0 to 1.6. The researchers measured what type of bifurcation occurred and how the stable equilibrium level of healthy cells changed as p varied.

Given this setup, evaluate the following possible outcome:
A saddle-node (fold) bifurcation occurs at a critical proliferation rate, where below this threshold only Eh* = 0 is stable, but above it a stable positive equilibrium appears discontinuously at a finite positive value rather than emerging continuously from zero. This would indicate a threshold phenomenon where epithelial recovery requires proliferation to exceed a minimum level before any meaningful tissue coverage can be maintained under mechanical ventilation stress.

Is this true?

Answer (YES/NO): NO